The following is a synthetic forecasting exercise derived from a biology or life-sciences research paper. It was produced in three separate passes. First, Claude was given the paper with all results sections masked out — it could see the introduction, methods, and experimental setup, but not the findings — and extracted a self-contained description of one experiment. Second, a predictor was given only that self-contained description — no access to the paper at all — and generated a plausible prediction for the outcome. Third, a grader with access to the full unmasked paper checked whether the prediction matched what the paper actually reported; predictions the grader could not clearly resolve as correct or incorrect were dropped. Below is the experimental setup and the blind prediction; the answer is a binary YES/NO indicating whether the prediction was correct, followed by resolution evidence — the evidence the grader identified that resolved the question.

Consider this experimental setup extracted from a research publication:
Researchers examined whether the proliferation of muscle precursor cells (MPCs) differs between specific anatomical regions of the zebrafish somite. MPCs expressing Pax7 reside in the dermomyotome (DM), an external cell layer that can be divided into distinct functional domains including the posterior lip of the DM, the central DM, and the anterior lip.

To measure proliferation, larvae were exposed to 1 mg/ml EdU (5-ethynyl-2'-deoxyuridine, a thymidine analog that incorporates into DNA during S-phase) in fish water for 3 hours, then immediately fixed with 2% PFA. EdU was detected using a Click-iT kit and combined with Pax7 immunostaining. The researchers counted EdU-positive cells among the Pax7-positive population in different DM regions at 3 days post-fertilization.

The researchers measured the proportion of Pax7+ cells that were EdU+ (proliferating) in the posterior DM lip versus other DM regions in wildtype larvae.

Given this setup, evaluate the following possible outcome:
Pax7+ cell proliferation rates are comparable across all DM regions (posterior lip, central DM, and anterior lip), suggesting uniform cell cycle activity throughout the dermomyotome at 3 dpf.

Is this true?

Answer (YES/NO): NO